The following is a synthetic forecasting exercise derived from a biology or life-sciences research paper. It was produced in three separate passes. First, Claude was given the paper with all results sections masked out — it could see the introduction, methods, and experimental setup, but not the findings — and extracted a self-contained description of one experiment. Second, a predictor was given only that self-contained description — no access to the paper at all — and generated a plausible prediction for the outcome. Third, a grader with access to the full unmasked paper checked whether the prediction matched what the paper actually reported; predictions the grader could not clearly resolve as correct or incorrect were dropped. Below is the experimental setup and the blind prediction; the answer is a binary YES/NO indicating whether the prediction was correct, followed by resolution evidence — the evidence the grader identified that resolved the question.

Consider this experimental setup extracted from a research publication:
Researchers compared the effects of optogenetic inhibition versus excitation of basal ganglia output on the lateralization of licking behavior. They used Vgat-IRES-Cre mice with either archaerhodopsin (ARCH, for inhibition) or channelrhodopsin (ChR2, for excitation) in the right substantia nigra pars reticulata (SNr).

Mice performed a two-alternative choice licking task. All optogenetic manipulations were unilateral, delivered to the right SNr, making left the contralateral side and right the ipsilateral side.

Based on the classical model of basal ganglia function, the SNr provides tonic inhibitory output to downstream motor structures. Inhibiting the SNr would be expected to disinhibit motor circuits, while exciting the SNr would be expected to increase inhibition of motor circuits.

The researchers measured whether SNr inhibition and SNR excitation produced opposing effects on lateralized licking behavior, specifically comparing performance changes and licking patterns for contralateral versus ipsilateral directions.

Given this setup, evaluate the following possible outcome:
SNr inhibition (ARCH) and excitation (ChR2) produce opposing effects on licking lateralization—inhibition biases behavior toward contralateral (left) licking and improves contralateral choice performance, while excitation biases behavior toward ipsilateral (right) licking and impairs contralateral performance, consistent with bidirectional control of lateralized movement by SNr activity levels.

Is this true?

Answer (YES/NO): NO